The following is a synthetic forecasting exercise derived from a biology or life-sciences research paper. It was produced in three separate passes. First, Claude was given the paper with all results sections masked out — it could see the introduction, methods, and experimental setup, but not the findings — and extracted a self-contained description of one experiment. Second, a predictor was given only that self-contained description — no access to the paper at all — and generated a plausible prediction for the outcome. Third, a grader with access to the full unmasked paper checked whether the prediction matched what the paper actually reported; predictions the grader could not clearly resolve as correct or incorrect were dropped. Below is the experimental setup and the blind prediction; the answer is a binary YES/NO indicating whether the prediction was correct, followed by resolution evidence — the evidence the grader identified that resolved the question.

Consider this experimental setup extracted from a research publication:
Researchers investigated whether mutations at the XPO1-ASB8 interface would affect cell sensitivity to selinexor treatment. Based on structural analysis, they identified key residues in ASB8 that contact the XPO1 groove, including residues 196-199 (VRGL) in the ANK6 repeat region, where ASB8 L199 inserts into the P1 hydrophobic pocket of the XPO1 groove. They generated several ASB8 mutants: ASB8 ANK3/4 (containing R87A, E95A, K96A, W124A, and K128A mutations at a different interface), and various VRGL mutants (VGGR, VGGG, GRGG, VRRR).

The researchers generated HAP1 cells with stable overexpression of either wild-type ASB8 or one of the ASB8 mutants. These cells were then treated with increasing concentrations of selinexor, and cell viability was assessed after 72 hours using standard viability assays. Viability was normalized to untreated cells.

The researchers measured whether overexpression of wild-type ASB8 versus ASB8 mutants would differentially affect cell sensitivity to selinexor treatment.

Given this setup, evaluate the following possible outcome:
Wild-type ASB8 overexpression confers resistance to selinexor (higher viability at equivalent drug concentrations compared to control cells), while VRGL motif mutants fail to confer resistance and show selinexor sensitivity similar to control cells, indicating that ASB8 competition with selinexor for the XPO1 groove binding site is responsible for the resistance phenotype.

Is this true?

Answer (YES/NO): NO